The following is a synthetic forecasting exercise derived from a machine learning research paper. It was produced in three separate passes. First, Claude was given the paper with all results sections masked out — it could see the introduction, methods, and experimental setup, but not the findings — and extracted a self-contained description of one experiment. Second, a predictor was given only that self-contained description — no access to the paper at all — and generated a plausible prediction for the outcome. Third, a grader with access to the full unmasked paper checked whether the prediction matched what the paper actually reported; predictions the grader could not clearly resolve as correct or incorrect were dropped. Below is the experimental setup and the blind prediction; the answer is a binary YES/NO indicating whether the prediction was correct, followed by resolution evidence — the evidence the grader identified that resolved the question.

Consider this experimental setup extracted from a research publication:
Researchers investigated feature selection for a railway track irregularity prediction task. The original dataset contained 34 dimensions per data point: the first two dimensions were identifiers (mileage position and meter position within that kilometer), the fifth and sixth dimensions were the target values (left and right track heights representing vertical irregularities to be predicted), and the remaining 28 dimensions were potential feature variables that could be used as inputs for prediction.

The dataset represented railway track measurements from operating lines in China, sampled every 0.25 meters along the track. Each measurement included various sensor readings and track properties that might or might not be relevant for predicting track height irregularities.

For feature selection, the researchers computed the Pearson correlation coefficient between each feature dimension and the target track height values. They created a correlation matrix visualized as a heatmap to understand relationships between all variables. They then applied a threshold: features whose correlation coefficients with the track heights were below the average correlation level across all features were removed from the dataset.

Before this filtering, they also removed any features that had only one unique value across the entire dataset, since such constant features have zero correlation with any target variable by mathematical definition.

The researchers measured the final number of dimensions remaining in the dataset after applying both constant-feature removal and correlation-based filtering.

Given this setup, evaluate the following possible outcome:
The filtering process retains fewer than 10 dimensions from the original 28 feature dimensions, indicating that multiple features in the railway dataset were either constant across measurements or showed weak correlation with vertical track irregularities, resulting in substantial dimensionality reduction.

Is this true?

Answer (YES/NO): NO